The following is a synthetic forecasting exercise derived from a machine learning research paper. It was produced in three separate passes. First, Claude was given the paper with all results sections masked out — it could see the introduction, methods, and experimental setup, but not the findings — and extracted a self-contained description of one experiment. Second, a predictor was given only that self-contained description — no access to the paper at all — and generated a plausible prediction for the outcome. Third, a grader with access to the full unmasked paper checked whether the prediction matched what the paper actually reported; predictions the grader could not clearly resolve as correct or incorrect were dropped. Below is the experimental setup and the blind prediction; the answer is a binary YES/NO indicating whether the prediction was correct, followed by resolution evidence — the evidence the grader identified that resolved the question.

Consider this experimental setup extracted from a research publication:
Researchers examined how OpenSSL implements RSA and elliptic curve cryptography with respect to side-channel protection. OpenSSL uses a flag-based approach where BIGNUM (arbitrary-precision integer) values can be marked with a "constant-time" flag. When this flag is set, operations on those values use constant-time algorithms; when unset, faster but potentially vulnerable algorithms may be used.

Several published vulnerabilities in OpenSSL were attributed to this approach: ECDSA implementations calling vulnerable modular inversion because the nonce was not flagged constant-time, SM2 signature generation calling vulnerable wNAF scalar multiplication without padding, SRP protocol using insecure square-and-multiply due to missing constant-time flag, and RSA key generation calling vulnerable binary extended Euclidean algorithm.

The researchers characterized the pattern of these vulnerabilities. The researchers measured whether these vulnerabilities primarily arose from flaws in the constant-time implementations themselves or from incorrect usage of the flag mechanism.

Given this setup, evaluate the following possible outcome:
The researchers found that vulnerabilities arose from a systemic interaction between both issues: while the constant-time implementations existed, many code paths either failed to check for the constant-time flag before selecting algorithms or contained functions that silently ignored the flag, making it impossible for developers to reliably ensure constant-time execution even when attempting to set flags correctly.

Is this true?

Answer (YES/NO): NO